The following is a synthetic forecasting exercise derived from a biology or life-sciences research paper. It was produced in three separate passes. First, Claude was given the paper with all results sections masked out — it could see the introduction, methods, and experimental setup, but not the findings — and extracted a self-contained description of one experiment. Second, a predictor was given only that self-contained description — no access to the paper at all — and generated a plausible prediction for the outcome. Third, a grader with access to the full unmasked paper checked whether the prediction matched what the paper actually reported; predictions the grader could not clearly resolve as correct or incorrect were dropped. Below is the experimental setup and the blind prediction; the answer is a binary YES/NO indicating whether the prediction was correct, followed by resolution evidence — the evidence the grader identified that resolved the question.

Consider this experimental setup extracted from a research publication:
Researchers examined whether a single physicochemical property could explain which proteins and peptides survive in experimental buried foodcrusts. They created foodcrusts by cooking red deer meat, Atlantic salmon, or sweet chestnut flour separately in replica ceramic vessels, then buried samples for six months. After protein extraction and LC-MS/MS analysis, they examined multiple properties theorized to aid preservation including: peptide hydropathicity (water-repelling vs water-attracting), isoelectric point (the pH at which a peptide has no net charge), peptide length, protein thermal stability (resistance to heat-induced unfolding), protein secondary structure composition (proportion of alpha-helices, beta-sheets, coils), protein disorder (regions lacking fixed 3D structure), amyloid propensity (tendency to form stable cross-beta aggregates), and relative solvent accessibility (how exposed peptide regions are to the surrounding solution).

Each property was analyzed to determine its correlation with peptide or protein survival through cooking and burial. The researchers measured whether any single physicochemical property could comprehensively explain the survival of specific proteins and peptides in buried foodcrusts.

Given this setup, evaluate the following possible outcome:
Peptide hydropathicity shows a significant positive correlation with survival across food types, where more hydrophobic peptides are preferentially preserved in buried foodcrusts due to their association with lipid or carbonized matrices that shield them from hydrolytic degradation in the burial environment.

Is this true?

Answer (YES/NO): NO